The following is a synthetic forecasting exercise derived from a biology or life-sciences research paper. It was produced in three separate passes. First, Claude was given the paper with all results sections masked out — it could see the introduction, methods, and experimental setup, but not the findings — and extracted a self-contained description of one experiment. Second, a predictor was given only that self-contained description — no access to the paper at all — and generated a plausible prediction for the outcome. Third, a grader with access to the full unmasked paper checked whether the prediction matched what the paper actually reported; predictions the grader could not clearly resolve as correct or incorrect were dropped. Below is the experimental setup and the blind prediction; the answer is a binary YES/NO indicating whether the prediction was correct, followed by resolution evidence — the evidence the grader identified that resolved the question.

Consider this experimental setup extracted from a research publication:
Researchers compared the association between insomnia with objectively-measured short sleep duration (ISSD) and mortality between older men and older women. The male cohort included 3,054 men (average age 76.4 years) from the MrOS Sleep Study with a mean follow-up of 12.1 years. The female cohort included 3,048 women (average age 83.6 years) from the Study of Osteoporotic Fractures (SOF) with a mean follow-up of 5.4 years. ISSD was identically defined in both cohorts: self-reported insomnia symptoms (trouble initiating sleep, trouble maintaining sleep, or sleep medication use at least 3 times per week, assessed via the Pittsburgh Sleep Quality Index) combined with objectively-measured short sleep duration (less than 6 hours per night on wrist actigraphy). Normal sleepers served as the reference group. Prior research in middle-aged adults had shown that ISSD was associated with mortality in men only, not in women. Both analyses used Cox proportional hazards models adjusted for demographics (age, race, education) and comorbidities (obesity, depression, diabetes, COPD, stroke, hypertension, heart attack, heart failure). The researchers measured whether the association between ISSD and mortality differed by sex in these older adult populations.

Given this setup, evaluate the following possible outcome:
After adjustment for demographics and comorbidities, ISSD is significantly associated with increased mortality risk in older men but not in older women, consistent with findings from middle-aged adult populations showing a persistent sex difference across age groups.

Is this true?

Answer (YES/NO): NO